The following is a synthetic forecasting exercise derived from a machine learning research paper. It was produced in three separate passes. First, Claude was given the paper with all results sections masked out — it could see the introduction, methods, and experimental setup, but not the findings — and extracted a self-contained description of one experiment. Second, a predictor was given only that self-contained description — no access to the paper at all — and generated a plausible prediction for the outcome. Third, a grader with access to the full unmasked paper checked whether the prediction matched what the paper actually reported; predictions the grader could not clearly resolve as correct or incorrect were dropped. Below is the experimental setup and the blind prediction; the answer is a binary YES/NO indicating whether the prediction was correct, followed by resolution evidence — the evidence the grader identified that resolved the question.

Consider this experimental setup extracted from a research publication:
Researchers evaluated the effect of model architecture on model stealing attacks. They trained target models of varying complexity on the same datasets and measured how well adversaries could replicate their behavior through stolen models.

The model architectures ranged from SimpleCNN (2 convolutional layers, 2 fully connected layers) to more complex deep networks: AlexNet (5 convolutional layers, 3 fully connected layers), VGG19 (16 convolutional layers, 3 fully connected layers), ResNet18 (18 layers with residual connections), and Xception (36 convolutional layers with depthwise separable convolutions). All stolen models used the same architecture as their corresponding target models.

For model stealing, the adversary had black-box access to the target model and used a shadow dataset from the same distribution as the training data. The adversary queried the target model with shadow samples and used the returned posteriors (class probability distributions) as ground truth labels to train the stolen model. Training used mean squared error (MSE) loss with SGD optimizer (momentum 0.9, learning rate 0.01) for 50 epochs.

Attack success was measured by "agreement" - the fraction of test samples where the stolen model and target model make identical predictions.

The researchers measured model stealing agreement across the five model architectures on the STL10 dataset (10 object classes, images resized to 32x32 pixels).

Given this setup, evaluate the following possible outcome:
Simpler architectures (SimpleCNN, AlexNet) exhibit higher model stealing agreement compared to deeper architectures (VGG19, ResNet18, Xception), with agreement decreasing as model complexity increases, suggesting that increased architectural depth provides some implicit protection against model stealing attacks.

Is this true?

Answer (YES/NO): NO